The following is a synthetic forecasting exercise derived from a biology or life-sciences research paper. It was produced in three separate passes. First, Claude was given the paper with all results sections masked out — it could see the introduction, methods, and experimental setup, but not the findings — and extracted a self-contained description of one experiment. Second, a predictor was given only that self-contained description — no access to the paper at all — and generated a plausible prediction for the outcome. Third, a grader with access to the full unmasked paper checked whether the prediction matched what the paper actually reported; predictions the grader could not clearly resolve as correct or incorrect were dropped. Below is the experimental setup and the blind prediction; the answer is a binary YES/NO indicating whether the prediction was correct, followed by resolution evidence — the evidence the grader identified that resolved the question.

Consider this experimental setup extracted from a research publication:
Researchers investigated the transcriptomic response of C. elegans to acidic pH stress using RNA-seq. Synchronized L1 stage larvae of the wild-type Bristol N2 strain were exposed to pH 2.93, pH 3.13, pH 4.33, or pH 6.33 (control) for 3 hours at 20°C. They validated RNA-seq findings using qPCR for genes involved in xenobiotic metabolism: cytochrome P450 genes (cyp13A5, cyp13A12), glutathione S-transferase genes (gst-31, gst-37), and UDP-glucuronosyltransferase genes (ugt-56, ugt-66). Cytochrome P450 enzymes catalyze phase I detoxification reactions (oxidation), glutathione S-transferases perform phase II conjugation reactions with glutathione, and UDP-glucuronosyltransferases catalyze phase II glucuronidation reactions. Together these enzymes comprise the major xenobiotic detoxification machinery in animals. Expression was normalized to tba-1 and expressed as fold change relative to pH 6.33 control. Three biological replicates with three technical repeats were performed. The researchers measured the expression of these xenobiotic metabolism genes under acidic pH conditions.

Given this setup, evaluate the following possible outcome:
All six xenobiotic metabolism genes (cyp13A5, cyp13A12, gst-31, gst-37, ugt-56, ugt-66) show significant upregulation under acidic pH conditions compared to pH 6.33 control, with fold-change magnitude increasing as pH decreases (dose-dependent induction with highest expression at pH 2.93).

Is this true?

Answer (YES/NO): NO